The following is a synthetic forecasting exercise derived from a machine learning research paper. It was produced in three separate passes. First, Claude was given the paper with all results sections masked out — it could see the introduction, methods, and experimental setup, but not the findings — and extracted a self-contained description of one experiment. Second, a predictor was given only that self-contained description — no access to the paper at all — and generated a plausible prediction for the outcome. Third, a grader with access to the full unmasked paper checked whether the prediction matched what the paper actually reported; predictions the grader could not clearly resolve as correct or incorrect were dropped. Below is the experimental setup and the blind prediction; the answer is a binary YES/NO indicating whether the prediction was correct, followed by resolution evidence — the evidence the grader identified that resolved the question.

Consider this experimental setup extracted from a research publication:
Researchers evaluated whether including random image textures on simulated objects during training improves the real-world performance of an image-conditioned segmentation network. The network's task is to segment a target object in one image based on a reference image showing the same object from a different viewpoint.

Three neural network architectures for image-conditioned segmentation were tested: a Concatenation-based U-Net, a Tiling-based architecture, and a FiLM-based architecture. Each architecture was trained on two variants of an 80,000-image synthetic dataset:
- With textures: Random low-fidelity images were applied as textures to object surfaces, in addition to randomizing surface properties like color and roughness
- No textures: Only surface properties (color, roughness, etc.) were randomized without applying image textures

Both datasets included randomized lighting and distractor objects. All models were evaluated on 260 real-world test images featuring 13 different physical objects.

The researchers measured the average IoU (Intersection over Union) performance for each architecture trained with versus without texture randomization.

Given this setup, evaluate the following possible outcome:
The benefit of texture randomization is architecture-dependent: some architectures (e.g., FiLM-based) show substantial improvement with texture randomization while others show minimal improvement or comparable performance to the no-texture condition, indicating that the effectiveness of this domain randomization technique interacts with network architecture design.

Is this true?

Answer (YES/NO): NO